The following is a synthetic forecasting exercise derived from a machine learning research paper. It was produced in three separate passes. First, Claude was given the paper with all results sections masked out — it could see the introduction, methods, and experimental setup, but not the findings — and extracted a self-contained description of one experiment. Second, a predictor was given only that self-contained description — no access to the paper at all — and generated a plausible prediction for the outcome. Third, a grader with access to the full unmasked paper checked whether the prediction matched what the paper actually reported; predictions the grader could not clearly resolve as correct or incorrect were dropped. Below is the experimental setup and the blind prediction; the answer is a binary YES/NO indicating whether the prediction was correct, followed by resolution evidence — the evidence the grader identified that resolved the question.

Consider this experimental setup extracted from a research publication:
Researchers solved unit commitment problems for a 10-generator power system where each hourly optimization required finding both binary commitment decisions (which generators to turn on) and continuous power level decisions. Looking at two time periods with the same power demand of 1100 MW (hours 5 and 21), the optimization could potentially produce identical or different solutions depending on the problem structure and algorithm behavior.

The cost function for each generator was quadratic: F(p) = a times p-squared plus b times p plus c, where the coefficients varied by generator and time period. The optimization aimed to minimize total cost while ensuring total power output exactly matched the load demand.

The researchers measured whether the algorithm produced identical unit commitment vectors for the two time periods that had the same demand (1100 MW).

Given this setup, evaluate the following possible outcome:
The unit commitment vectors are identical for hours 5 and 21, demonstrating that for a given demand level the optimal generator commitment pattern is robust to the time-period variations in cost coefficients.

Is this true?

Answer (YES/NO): NO